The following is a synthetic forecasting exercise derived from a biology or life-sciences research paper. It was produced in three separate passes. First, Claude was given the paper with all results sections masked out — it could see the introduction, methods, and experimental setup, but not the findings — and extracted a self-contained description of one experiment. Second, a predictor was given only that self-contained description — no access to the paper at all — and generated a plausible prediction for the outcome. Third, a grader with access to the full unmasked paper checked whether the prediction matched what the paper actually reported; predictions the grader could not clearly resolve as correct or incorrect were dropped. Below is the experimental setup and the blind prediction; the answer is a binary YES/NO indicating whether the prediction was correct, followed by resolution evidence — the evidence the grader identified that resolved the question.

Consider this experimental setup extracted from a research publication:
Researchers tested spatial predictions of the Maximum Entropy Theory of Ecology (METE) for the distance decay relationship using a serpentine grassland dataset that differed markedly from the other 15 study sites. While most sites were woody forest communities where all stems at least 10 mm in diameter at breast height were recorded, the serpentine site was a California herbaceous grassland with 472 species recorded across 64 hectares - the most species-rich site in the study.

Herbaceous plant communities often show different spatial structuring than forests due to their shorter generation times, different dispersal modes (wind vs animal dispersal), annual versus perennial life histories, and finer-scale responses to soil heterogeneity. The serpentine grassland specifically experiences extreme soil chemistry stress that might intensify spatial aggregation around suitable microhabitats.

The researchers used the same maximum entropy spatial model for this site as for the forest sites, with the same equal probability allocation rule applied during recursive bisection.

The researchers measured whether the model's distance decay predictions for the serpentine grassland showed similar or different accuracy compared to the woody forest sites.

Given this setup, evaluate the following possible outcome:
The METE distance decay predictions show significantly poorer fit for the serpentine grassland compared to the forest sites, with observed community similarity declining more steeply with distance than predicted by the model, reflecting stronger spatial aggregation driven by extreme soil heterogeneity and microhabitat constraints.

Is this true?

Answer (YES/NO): NO